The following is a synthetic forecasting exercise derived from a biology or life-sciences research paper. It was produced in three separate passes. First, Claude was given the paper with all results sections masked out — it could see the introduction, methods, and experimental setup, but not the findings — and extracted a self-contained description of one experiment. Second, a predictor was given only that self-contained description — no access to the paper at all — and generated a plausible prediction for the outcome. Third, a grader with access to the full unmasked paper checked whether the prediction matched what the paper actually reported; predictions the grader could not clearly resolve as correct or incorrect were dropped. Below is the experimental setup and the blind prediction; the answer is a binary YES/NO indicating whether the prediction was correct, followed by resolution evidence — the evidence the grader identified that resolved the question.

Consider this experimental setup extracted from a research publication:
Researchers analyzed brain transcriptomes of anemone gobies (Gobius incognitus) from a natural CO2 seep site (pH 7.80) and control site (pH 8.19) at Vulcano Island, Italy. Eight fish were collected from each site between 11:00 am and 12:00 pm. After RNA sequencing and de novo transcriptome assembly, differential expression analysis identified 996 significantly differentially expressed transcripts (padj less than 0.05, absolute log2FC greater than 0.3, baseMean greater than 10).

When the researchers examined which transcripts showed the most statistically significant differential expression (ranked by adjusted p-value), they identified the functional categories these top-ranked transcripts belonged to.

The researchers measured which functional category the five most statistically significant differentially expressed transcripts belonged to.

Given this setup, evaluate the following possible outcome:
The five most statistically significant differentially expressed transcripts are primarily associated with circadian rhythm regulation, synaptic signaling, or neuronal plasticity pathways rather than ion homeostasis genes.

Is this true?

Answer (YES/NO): YES